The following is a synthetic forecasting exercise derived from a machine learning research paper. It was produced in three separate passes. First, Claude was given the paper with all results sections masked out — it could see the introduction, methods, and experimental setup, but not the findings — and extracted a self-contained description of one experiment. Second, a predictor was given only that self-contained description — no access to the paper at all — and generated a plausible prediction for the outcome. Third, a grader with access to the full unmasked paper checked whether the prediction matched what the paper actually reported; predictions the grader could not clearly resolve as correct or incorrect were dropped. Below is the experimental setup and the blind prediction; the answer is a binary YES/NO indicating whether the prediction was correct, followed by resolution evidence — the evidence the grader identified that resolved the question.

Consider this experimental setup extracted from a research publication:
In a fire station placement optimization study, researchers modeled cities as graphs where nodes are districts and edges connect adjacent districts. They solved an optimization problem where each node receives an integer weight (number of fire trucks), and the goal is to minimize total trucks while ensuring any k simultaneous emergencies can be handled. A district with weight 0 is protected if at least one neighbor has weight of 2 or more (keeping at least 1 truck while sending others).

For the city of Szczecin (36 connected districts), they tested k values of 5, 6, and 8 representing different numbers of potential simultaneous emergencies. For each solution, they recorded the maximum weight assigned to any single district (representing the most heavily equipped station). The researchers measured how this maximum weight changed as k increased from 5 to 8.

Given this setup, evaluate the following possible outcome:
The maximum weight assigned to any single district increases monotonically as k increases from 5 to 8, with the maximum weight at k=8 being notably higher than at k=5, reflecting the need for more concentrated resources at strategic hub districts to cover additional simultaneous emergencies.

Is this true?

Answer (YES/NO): YES